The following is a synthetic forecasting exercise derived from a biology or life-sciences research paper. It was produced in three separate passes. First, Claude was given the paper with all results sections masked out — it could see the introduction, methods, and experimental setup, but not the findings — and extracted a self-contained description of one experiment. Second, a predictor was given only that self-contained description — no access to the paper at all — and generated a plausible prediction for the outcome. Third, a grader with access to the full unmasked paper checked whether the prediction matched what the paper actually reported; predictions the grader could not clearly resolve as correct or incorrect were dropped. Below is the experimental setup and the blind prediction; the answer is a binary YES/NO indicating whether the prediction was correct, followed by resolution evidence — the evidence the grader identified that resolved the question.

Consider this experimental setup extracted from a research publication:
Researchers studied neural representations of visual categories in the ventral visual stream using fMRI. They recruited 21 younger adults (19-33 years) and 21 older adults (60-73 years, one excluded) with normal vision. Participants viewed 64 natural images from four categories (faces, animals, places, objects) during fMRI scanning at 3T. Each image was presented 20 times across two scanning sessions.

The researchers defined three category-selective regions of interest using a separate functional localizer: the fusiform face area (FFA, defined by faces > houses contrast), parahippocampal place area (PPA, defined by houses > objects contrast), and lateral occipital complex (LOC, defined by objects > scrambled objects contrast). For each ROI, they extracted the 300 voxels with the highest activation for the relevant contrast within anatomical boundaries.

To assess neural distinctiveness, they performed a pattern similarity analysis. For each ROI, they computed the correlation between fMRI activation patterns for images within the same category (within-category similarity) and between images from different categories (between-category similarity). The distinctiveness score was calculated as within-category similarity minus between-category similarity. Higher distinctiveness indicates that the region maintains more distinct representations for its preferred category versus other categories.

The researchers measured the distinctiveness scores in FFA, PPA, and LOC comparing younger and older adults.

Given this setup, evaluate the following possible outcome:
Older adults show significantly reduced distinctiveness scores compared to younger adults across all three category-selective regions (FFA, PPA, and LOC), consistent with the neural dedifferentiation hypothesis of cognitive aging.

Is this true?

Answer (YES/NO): YES